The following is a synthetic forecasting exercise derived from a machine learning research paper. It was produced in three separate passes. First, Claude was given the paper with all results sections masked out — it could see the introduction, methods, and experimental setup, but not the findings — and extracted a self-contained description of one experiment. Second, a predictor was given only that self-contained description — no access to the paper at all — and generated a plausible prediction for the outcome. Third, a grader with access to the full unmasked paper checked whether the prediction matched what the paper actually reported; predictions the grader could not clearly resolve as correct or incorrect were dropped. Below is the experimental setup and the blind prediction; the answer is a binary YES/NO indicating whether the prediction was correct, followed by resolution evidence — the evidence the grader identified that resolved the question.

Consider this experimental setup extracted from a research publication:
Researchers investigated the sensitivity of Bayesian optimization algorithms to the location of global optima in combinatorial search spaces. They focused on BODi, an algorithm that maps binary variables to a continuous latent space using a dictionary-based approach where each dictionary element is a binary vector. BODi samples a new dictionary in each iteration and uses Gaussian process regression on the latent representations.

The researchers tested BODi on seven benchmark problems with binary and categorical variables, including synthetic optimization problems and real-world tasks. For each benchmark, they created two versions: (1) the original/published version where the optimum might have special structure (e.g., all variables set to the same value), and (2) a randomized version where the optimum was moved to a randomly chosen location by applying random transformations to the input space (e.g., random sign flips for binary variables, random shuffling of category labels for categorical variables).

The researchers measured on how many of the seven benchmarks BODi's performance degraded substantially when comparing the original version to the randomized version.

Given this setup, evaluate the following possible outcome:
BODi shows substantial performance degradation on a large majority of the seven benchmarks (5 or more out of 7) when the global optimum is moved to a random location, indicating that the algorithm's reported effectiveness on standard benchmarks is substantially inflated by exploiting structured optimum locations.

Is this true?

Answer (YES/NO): YES